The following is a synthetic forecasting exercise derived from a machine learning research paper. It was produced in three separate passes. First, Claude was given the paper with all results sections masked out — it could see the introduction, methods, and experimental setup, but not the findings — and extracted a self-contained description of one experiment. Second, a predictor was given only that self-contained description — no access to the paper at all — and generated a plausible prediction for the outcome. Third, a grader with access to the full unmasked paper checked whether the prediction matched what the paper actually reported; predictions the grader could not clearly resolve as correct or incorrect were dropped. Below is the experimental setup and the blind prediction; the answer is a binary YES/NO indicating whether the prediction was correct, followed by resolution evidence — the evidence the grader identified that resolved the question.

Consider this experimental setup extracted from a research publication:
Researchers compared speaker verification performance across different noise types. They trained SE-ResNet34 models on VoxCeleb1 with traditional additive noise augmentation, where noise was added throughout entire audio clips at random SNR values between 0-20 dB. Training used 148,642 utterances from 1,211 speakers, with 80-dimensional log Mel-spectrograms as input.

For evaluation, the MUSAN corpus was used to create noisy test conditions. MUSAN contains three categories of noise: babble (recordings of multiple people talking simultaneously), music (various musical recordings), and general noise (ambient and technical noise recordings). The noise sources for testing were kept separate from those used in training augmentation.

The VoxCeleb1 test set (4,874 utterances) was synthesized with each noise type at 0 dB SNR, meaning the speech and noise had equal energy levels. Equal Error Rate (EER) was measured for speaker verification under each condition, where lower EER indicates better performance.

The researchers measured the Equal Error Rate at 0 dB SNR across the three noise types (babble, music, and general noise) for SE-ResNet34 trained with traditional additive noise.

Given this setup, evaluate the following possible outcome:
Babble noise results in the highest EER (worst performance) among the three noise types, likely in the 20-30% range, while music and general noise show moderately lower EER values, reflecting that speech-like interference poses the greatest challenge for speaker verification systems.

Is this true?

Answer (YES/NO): NO